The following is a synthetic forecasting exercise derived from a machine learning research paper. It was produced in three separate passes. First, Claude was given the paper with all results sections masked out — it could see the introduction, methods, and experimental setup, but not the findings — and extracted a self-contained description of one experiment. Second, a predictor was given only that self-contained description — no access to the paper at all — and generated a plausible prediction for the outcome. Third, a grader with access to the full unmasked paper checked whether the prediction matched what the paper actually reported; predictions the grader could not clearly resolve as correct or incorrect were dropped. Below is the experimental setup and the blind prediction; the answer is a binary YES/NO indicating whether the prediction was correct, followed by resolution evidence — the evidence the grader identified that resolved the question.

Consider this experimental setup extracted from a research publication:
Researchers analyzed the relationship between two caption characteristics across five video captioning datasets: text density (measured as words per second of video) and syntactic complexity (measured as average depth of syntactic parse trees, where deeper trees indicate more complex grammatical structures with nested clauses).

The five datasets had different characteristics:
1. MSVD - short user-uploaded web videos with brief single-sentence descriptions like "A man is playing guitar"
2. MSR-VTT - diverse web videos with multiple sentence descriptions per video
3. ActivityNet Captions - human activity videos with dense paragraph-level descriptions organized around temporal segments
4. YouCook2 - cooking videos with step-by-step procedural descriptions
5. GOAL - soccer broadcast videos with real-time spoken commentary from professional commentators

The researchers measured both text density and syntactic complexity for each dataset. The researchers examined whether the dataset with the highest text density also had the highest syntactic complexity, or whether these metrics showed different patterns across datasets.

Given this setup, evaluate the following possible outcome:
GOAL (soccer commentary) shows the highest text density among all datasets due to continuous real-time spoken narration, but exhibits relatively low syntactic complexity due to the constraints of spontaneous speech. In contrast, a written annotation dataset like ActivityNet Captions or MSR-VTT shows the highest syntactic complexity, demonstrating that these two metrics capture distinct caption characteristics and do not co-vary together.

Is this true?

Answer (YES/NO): NO